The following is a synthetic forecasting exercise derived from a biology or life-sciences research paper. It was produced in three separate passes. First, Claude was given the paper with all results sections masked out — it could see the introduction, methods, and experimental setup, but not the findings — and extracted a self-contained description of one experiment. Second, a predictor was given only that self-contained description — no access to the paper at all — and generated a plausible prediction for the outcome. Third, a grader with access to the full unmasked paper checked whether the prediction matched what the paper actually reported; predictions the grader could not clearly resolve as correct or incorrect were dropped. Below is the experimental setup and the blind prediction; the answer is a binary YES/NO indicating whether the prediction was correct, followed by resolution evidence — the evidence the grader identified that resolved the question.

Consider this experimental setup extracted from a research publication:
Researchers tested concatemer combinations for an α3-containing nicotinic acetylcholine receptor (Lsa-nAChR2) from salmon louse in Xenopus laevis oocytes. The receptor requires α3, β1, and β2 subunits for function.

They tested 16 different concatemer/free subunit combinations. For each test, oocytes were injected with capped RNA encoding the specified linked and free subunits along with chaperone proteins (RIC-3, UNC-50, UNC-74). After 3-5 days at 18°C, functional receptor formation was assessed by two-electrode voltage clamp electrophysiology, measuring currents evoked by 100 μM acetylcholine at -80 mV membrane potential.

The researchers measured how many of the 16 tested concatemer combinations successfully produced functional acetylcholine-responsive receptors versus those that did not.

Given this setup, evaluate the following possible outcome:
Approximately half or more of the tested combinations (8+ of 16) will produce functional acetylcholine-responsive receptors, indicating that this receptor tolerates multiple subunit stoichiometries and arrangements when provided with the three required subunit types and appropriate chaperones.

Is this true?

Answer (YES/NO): YES